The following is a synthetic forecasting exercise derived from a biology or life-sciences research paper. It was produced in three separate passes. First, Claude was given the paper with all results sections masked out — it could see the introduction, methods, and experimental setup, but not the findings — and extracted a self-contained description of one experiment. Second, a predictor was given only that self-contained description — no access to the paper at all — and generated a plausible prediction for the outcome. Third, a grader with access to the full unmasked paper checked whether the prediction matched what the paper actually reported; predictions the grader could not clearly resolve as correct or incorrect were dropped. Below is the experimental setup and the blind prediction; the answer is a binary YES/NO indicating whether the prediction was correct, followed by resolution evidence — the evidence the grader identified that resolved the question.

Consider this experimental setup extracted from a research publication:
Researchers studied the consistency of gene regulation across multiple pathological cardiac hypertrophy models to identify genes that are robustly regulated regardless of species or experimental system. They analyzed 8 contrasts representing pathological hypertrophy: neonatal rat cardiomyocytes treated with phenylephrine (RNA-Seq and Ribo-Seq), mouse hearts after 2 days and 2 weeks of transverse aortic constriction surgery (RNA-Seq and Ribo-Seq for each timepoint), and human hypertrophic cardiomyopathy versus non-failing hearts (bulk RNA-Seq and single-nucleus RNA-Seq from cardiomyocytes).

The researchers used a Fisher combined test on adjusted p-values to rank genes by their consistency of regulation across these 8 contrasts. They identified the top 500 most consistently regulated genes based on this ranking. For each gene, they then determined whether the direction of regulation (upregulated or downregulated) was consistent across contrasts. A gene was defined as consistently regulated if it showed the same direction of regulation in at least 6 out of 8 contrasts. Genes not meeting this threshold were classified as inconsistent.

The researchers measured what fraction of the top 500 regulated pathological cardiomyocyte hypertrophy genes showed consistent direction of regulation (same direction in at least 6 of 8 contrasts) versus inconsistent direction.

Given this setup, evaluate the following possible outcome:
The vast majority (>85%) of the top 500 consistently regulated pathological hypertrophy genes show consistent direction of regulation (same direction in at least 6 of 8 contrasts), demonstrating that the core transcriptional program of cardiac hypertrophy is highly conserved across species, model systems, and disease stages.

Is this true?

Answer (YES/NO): NO